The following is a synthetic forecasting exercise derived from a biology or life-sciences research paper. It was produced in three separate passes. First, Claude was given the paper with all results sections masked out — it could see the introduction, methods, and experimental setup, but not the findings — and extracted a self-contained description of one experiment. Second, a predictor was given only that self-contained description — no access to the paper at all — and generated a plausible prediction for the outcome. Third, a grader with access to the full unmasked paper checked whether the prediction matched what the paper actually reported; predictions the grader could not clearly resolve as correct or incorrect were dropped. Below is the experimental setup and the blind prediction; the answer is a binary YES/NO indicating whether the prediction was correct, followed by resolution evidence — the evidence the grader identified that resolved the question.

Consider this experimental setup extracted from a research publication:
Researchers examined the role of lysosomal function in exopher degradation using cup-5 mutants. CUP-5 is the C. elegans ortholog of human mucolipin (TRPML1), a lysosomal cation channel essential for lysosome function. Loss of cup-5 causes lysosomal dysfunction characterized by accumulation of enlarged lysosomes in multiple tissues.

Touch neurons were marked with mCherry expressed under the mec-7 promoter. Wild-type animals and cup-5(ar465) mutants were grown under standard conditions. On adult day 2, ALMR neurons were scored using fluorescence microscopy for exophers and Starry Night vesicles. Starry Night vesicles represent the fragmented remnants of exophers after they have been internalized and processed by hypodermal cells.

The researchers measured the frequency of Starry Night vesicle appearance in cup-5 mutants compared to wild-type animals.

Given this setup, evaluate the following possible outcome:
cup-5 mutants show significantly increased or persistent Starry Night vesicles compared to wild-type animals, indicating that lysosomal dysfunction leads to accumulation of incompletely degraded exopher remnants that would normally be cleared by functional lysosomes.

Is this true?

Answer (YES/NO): YES